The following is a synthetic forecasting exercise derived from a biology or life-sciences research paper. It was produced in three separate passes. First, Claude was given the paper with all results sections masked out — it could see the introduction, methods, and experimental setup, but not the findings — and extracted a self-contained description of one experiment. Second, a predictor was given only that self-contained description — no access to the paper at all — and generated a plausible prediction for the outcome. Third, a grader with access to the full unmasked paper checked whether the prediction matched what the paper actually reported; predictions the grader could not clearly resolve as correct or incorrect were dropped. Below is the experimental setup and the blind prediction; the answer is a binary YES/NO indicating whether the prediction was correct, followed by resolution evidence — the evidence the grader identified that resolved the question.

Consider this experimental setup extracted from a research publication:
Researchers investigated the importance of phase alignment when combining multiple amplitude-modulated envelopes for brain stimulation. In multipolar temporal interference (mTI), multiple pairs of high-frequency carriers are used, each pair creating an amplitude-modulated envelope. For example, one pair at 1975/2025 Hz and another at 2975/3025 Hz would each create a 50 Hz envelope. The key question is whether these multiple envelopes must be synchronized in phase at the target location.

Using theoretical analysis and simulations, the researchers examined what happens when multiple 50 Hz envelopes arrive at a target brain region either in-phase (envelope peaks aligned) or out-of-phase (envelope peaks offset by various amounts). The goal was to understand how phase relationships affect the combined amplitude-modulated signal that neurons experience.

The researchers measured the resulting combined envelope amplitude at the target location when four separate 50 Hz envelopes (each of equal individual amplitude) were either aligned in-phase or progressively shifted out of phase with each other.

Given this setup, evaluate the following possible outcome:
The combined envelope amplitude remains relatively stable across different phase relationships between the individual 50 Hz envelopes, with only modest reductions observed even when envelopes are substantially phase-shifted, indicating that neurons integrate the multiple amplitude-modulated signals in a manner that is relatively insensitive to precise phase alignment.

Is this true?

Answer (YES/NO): NO